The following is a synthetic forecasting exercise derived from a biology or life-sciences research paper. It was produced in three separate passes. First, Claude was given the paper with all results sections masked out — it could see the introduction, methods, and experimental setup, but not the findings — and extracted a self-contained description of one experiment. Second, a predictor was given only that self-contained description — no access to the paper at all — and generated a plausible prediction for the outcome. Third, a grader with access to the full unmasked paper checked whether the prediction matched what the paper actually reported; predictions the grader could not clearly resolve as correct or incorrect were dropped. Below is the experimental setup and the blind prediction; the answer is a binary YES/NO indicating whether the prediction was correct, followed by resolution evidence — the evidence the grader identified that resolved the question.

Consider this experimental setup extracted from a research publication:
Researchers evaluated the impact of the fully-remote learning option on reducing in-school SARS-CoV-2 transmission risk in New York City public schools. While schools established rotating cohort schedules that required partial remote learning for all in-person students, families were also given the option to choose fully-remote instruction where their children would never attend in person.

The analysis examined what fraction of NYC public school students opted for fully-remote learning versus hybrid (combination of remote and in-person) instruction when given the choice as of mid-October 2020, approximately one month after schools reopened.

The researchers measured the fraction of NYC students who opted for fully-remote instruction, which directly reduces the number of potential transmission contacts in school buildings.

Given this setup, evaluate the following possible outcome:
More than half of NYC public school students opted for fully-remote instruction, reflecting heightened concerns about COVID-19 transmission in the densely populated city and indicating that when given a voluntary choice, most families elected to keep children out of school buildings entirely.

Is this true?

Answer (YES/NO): NO